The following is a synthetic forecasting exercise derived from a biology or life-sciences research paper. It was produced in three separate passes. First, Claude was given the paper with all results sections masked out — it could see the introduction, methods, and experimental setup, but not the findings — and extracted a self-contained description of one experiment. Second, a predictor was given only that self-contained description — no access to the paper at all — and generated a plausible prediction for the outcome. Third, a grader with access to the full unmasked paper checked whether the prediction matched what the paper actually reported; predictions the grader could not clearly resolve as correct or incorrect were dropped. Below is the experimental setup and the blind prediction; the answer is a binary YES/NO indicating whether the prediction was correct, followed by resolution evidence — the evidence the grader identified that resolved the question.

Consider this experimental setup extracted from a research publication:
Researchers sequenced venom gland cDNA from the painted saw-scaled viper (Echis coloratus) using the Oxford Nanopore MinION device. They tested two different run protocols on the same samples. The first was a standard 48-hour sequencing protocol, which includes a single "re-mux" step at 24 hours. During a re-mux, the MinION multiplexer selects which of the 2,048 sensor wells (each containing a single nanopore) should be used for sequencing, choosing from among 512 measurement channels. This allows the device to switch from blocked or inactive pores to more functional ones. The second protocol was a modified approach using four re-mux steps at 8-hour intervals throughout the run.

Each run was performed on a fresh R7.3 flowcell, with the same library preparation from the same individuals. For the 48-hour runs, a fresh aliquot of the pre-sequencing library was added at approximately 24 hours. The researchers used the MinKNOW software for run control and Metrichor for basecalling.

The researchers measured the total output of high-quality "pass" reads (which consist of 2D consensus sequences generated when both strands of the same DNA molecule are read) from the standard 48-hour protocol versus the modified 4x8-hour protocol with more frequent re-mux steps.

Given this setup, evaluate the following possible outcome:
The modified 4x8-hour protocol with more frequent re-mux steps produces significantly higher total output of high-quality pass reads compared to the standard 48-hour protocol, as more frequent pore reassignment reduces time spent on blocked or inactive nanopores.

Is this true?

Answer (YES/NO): NO